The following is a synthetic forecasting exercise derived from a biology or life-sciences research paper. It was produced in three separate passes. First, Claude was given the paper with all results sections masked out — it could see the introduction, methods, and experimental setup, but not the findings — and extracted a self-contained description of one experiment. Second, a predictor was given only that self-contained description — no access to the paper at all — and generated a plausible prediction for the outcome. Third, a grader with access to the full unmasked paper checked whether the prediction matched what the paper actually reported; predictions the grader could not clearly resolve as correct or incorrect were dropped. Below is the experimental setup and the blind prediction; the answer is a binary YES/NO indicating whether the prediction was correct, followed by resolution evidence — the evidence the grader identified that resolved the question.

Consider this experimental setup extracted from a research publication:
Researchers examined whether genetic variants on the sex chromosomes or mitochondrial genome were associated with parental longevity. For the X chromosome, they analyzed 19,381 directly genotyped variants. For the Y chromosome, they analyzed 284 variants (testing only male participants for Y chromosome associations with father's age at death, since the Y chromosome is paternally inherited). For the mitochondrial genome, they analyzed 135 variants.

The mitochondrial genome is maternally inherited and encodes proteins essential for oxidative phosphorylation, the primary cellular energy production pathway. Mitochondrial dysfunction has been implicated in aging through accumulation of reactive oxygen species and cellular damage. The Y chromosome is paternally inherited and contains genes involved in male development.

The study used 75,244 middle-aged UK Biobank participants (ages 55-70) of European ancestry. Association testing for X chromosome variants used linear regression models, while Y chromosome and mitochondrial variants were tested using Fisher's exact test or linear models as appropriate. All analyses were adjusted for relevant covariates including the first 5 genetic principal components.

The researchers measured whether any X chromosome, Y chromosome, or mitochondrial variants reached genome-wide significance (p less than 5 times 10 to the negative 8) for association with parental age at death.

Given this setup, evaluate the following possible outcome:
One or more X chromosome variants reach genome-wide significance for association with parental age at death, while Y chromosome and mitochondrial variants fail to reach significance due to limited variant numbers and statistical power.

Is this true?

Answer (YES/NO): NO